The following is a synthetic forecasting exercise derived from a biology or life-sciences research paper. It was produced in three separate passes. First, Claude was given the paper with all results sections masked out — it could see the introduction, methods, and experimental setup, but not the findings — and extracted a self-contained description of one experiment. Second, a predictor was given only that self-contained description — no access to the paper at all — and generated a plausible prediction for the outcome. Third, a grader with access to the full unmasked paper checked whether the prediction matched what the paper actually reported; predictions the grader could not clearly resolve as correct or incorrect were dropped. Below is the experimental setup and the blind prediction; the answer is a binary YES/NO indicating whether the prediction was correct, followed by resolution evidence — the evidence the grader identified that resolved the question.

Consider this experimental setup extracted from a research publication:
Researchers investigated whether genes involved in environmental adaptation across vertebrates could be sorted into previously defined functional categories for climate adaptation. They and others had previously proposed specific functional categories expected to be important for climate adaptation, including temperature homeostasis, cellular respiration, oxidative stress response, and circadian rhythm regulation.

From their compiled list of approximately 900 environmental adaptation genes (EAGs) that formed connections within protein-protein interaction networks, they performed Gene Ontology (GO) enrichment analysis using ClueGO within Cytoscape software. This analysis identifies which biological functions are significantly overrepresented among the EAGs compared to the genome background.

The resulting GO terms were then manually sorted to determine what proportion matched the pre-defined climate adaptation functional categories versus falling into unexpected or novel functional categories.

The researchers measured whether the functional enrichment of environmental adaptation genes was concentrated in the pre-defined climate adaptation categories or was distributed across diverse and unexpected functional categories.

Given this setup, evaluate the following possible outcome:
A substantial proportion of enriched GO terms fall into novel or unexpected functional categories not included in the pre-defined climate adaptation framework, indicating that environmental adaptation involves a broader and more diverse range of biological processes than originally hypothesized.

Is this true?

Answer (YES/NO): YES